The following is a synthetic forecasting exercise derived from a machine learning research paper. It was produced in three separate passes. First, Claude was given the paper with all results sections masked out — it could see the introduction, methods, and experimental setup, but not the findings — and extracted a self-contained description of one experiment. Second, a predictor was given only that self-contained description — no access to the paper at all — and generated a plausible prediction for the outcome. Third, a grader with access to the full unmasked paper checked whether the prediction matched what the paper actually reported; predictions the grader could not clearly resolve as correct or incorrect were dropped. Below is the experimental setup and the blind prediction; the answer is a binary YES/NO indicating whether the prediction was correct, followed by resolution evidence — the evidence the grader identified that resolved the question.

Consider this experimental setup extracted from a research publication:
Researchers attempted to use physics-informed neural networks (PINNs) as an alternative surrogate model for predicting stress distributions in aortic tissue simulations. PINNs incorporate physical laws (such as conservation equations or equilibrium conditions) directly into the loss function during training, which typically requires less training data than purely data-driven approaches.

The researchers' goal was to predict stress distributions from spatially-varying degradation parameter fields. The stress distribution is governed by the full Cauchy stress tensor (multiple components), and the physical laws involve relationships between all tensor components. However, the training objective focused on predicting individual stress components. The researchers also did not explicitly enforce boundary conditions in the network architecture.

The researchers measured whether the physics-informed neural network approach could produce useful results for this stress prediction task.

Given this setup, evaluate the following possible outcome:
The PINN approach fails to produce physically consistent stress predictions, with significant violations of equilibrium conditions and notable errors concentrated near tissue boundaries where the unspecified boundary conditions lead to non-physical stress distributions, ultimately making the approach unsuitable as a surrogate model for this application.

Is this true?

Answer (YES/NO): NO